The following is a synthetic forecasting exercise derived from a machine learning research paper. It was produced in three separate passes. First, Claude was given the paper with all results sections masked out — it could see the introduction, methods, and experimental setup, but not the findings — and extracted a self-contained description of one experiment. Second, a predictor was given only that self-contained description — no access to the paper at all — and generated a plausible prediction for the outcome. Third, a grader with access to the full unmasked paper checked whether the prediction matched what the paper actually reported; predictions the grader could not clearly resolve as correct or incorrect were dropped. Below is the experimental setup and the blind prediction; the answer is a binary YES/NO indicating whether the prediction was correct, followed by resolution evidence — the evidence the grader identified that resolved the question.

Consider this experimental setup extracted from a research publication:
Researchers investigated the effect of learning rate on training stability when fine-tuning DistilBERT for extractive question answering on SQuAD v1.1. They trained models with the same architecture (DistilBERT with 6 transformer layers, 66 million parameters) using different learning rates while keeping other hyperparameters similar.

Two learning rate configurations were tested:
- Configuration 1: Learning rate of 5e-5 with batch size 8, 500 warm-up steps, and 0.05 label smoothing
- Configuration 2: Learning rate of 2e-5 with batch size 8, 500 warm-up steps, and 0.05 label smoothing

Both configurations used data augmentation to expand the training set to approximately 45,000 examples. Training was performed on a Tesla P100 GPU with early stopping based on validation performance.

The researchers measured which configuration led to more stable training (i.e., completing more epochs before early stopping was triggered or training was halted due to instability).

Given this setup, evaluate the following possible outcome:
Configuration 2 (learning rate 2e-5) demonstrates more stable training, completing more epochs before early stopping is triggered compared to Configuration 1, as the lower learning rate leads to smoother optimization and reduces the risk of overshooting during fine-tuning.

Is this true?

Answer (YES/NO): YES